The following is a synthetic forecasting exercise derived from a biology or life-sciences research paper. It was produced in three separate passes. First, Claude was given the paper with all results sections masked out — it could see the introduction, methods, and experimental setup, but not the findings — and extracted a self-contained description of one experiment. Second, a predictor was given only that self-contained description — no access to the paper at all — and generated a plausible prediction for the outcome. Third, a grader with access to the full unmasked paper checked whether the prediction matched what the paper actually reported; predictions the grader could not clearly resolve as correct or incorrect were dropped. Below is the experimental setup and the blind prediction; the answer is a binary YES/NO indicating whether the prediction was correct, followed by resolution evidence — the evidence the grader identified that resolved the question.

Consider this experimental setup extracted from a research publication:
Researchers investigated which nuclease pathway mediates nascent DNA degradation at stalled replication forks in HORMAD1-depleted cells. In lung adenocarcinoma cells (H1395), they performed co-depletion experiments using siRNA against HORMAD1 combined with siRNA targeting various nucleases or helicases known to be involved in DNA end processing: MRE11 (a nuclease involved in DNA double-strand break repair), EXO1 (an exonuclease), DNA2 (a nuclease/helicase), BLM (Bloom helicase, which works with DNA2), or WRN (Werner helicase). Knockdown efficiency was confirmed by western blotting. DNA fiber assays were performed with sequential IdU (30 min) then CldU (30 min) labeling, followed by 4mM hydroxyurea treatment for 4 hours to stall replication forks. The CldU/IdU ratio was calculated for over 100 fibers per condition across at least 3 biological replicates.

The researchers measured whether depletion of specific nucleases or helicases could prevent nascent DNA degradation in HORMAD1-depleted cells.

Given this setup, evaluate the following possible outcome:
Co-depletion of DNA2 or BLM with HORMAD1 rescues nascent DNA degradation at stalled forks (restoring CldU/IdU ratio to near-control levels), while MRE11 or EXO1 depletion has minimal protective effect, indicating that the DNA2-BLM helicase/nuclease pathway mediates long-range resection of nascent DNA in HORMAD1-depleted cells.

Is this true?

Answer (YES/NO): NO